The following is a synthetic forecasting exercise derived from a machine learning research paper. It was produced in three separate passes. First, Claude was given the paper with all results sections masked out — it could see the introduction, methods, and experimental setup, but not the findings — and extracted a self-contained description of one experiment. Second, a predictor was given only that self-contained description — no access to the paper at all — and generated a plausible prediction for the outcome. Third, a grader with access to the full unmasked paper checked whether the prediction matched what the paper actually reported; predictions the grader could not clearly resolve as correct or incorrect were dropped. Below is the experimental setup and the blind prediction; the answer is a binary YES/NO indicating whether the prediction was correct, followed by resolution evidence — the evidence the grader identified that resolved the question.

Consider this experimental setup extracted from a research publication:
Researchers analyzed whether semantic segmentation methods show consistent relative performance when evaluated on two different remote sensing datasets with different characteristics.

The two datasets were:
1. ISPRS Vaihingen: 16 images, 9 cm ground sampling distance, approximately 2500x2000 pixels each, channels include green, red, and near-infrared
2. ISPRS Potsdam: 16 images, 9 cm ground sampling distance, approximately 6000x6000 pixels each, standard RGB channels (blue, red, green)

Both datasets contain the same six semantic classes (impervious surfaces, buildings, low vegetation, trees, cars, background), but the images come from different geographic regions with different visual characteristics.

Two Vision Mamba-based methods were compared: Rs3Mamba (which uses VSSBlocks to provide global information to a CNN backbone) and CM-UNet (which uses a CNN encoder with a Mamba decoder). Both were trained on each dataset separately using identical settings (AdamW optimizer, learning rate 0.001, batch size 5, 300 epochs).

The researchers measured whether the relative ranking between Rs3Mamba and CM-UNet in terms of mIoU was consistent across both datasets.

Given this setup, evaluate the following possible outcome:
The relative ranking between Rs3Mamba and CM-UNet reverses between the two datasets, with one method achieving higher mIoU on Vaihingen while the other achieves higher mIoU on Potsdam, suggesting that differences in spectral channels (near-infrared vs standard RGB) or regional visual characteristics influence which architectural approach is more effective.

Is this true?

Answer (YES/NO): NO